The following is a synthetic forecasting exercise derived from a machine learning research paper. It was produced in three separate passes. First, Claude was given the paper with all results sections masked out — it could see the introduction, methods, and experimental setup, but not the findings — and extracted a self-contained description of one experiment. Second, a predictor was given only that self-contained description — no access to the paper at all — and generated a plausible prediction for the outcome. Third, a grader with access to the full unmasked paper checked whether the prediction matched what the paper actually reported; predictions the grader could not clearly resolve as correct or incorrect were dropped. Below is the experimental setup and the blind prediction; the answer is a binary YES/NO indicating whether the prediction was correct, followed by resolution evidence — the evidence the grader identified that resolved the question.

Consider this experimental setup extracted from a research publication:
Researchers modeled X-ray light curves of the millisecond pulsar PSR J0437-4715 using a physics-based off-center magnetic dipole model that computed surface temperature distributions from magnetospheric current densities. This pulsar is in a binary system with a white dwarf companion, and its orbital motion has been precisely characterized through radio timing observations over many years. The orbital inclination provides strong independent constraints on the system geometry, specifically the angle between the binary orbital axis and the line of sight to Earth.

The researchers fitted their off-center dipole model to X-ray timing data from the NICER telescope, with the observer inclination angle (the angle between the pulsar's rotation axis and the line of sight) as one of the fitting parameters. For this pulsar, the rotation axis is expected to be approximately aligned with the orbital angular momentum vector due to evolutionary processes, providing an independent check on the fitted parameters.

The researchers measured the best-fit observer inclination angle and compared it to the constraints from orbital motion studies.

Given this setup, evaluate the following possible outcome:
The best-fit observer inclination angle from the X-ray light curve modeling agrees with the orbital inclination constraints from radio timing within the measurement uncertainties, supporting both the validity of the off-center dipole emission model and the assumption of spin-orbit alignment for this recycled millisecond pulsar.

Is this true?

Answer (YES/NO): NO